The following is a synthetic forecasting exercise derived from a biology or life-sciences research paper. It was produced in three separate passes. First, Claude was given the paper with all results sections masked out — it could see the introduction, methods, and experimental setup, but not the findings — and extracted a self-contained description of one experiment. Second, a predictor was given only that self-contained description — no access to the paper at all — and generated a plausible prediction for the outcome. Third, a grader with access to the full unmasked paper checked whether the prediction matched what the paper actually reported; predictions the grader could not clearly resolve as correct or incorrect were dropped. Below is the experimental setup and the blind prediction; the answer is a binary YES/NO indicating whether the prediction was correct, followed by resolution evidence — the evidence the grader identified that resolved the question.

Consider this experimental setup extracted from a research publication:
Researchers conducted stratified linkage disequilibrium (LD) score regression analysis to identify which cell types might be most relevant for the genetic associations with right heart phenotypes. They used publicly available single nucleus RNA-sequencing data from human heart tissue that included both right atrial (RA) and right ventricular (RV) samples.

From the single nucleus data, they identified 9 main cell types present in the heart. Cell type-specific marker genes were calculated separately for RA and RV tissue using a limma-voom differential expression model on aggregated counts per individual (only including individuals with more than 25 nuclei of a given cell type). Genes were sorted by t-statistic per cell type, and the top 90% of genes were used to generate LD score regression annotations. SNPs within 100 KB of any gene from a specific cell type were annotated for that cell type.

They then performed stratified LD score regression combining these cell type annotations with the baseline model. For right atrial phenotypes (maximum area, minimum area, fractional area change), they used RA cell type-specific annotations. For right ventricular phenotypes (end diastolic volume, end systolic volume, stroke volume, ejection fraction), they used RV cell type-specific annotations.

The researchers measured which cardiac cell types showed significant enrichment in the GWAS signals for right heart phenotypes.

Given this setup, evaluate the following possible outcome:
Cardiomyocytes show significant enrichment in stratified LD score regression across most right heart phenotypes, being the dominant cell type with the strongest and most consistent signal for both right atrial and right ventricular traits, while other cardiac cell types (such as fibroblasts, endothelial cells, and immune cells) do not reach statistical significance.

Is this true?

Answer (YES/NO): NO